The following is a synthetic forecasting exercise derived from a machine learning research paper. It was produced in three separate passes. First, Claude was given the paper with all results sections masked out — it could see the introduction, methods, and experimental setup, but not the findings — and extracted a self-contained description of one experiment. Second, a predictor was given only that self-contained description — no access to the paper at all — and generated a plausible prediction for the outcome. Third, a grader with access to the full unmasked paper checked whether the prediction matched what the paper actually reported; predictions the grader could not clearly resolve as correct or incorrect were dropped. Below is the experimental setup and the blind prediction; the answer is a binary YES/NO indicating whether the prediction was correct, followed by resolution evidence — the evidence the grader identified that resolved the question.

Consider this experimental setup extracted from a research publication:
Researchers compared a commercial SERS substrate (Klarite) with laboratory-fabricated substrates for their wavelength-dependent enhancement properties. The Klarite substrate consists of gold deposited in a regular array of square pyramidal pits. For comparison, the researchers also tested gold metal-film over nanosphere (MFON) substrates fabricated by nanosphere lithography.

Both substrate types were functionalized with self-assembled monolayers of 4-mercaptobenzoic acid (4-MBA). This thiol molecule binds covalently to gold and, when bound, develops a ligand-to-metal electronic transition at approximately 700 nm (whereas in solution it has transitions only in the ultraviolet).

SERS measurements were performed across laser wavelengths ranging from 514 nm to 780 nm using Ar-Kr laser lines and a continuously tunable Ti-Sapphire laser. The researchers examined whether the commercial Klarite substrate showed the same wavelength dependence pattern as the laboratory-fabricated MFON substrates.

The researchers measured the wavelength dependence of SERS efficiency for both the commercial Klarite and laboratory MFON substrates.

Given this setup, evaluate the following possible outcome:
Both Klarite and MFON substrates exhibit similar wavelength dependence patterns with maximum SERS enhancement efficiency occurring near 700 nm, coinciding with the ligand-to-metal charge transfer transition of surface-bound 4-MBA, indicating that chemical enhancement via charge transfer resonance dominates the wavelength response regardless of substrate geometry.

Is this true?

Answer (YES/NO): YES